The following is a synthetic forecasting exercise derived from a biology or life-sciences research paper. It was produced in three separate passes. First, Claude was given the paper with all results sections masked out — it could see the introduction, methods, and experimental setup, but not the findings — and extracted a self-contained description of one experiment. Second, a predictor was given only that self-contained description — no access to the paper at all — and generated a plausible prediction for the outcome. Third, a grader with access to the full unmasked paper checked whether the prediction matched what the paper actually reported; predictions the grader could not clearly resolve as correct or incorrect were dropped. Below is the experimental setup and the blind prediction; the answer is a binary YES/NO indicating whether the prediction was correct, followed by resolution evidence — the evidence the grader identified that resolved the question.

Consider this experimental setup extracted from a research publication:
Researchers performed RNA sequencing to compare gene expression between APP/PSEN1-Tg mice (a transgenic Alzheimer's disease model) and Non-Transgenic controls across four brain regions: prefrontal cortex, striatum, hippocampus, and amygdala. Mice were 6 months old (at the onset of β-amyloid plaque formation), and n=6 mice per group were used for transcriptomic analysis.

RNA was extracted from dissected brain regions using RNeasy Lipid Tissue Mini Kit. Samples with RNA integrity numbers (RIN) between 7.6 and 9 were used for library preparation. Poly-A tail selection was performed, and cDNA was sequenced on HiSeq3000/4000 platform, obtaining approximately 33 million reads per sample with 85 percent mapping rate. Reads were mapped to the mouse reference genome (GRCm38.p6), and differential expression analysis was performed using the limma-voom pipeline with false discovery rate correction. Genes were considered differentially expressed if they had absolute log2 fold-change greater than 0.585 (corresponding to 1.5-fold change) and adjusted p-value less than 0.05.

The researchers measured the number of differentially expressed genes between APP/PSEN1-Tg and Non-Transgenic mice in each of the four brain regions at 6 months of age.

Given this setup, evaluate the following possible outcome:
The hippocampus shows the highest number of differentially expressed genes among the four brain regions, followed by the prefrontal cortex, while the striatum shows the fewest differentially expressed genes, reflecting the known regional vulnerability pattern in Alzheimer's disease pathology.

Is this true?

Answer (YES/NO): NO